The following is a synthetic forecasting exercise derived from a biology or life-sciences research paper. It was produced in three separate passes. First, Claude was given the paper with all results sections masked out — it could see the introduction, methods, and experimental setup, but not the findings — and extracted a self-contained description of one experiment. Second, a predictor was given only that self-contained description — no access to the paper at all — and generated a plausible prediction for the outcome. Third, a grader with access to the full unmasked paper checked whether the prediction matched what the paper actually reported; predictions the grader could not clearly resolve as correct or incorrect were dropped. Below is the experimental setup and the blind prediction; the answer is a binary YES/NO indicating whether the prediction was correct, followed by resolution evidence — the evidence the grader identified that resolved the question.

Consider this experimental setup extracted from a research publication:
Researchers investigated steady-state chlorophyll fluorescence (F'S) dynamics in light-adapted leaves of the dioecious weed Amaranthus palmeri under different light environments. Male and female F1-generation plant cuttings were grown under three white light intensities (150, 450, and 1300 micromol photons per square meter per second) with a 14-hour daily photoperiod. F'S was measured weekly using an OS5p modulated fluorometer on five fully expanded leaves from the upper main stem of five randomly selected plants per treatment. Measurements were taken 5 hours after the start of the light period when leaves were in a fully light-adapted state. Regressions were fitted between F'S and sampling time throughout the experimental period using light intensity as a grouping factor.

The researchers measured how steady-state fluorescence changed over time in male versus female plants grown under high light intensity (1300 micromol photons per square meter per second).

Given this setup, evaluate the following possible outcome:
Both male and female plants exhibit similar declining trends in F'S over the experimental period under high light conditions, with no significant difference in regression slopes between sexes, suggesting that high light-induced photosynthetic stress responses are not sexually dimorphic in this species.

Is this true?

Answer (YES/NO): NO